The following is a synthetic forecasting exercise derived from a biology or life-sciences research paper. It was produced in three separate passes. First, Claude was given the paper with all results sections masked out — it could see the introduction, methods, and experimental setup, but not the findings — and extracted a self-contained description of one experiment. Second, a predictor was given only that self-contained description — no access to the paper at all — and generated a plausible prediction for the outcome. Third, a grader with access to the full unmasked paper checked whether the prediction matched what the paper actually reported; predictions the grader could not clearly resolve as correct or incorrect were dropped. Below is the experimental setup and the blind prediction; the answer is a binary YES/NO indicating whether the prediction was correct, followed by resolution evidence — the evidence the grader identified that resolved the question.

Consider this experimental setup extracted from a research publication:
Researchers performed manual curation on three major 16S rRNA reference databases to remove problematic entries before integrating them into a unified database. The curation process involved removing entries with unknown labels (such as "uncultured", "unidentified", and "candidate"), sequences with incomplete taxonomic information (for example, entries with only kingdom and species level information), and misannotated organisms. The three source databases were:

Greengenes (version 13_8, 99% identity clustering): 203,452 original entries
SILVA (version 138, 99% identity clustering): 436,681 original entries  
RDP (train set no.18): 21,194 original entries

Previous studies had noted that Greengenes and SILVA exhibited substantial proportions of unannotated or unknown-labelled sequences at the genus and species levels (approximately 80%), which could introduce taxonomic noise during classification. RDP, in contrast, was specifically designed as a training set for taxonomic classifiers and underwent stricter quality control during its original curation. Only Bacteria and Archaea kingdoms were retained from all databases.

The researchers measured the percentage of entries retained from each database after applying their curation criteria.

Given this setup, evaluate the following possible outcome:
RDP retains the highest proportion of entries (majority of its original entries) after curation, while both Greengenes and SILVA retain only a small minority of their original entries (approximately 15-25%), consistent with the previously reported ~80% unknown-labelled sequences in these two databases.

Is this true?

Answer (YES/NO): NO